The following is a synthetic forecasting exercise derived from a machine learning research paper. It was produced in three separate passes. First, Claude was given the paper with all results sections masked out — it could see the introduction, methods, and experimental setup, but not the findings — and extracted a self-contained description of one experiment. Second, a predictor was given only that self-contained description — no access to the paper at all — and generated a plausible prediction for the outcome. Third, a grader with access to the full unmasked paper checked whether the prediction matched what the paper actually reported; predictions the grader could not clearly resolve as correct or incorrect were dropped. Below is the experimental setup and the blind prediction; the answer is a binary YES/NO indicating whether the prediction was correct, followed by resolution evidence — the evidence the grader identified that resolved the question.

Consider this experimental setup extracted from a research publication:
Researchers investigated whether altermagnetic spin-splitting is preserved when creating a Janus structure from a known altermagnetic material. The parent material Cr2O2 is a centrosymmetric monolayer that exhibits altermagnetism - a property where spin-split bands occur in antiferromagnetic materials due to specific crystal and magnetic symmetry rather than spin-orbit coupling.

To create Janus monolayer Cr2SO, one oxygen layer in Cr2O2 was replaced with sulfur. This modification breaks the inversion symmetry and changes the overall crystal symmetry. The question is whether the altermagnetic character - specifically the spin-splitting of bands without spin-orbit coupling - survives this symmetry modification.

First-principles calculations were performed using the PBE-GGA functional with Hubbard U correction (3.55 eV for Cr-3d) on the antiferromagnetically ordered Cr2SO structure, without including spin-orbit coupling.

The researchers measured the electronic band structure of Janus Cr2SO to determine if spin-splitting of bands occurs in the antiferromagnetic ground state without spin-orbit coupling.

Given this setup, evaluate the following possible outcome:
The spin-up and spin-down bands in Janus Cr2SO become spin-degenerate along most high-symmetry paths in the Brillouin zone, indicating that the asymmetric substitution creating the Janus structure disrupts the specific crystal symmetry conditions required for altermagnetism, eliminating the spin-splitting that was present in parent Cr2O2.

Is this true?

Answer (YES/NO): NO